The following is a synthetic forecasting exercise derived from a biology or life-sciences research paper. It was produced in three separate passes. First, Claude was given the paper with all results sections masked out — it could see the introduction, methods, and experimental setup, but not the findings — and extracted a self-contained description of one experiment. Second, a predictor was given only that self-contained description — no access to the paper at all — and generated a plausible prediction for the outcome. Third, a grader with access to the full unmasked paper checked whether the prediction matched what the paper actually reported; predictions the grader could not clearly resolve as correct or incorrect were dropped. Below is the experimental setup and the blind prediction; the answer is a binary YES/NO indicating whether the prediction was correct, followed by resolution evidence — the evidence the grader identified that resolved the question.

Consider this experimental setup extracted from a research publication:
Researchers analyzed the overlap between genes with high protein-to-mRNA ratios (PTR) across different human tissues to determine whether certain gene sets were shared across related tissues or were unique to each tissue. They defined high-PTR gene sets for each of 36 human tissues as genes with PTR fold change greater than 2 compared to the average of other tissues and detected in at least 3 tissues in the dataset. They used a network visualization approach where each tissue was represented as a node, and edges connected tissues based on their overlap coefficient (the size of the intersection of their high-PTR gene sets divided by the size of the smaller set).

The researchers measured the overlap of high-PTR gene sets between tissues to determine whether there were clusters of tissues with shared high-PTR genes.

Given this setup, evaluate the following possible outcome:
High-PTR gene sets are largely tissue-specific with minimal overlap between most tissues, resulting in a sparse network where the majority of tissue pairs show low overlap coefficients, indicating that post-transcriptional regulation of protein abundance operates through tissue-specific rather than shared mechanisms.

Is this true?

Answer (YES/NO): NO